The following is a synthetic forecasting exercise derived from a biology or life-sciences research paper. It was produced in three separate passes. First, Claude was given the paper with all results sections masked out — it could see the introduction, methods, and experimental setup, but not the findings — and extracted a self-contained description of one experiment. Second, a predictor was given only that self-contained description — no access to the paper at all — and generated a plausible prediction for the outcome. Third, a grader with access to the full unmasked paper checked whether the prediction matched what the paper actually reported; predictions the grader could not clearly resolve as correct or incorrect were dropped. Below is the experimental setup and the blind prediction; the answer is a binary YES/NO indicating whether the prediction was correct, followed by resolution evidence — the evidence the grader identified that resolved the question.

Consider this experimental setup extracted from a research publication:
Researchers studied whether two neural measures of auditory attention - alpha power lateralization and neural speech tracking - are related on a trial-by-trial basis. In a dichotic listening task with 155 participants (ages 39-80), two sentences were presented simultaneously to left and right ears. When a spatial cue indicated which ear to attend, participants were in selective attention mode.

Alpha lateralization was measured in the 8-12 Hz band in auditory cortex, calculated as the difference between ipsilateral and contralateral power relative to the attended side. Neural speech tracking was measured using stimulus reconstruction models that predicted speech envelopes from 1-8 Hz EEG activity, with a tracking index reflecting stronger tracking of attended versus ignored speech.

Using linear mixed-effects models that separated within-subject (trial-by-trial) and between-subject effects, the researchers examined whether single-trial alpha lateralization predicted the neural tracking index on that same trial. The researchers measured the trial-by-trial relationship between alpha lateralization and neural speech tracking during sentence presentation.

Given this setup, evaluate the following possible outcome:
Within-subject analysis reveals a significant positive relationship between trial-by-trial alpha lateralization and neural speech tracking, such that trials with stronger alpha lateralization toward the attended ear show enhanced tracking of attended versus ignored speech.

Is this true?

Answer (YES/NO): NO